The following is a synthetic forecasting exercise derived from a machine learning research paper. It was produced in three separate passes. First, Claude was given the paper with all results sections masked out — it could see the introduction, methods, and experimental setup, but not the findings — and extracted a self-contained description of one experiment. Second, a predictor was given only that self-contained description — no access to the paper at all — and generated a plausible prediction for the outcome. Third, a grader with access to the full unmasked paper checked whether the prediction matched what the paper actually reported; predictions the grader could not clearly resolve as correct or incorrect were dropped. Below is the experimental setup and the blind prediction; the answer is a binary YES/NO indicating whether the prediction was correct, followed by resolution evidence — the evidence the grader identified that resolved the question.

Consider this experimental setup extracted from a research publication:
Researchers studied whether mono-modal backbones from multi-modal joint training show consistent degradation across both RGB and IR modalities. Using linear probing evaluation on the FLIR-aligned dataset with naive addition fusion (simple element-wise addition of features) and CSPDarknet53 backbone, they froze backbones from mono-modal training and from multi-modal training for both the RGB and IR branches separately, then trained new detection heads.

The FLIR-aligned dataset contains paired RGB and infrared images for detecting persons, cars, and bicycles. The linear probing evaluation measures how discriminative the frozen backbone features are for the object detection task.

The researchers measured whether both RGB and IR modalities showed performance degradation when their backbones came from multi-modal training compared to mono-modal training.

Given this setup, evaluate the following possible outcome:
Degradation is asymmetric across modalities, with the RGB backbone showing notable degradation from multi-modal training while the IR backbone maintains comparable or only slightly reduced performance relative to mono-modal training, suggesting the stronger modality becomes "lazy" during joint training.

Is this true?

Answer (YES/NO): NO